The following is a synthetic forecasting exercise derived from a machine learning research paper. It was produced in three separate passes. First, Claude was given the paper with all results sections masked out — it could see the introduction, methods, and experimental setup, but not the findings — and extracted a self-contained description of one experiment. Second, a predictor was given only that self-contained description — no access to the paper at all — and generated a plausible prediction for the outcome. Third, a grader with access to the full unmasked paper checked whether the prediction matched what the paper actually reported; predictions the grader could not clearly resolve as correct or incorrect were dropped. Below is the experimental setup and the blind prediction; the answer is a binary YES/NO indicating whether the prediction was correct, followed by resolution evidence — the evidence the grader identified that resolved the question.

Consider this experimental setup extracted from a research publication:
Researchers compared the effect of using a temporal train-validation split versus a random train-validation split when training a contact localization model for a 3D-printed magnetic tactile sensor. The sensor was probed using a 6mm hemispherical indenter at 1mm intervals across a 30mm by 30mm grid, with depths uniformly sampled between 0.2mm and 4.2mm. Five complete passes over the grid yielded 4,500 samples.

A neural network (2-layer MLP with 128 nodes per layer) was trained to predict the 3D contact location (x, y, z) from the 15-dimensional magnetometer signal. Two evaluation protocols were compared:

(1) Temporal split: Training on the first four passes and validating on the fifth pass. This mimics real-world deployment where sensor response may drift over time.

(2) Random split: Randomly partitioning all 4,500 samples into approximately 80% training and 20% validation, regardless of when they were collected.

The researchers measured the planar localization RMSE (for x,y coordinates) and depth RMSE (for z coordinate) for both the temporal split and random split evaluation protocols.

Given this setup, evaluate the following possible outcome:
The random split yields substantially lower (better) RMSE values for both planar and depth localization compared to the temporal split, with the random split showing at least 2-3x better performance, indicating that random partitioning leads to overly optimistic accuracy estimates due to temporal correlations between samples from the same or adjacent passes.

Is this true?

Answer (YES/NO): NO